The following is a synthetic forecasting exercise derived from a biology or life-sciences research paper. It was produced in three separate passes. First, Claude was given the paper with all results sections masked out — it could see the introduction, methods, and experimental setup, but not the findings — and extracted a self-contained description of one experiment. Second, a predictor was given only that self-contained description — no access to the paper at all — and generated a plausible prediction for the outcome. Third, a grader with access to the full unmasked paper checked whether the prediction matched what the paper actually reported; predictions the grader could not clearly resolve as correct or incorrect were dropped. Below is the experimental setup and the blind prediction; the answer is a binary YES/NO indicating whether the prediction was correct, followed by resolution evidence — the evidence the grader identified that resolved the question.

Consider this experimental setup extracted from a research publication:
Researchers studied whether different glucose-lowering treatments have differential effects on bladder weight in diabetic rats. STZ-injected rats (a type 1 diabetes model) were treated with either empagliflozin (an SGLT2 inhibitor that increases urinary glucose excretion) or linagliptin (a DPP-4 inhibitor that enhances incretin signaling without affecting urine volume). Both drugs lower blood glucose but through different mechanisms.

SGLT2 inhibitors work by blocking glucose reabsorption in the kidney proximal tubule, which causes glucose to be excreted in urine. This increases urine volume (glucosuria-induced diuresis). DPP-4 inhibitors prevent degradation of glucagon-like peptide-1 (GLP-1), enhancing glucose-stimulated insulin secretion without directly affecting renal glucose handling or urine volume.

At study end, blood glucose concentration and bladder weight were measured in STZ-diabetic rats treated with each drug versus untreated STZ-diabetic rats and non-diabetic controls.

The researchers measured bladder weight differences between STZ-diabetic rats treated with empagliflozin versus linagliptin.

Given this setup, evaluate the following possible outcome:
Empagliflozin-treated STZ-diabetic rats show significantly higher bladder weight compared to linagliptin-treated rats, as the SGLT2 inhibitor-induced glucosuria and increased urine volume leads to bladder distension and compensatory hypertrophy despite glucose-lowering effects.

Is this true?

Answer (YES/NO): NO